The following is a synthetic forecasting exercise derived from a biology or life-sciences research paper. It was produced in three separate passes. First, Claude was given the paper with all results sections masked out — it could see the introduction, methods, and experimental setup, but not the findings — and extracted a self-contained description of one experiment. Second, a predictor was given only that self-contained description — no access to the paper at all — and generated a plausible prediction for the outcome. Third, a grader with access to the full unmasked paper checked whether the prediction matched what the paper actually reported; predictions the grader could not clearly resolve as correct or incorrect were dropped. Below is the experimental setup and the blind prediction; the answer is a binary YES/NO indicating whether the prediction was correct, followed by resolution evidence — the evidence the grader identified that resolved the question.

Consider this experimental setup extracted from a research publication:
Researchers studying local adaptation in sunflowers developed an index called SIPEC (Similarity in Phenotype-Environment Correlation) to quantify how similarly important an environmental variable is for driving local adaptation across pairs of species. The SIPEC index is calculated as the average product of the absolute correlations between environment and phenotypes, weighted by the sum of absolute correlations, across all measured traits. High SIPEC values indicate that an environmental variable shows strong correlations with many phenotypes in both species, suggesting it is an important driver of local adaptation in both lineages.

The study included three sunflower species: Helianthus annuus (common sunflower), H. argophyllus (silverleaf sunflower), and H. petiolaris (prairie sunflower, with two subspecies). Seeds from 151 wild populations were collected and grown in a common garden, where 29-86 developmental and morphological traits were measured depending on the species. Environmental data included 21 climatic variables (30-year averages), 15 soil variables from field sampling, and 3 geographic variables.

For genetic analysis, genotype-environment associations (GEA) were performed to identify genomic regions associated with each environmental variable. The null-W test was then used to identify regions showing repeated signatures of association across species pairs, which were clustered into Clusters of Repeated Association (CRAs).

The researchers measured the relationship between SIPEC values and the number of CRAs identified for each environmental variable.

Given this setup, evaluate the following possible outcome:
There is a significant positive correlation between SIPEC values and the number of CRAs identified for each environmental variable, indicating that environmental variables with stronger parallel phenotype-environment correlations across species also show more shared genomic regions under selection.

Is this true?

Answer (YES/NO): NO